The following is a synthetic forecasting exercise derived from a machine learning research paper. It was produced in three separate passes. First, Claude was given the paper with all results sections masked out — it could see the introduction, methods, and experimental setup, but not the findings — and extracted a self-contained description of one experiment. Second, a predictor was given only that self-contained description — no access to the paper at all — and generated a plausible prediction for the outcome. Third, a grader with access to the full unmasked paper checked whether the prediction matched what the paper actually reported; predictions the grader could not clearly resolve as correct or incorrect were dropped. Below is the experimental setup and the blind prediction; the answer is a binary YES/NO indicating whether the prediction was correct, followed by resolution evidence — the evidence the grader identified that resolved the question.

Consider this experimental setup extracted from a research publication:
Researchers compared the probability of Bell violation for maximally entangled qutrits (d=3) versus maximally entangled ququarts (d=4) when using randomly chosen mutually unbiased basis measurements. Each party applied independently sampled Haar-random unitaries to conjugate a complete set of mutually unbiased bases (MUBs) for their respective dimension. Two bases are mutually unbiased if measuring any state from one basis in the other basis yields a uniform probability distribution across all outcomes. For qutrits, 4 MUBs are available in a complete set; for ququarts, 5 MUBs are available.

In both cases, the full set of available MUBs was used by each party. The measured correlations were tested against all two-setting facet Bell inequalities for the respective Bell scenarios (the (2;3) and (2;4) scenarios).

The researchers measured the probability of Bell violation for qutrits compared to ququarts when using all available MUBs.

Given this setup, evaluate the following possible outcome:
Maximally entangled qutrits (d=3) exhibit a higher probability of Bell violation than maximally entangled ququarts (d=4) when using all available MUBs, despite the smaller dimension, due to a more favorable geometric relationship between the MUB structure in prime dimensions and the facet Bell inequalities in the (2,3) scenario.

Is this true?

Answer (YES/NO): NO